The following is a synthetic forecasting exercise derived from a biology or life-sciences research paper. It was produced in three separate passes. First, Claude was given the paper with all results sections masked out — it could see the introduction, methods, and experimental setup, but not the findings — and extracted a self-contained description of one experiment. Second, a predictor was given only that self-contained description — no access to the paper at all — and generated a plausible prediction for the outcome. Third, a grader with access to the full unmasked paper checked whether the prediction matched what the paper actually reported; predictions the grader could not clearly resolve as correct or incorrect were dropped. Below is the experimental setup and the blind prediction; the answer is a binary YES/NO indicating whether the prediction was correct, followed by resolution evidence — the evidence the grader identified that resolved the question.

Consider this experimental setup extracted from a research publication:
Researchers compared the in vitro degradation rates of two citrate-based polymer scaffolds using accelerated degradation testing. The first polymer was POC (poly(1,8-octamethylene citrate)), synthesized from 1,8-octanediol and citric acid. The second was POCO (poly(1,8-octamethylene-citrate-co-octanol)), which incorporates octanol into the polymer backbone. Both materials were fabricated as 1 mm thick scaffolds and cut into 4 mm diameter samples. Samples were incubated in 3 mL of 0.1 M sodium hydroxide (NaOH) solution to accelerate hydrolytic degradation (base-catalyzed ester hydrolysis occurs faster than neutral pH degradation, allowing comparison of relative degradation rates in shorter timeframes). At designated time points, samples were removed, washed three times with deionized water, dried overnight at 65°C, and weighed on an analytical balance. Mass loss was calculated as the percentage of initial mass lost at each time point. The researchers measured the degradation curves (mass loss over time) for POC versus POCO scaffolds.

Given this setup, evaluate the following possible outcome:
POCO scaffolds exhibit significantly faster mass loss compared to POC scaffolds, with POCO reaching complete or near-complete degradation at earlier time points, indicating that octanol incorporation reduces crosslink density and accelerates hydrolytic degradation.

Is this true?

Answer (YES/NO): NO